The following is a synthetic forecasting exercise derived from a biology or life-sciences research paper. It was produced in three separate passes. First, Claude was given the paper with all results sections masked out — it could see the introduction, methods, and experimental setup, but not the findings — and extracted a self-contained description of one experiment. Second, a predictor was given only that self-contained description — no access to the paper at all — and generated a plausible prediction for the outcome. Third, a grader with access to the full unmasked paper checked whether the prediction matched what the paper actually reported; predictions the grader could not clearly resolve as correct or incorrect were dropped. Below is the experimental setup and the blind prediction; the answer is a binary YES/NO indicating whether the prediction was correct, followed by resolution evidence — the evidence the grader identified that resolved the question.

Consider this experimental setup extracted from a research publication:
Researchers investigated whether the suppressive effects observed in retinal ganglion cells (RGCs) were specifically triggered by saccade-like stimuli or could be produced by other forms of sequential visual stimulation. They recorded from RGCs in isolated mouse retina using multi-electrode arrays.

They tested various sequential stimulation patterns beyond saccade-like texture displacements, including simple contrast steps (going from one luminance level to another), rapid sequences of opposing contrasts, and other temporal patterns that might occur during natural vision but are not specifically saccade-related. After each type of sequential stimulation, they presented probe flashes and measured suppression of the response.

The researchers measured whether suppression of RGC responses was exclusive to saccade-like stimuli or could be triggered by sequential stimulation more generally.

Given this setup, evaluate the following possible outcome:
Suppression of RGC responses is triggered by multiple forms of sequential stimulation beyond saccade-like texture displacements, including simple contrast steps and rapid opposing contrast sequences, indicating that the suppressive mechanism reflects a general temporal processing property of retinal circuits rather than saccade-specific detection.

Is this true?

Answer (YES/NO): YES